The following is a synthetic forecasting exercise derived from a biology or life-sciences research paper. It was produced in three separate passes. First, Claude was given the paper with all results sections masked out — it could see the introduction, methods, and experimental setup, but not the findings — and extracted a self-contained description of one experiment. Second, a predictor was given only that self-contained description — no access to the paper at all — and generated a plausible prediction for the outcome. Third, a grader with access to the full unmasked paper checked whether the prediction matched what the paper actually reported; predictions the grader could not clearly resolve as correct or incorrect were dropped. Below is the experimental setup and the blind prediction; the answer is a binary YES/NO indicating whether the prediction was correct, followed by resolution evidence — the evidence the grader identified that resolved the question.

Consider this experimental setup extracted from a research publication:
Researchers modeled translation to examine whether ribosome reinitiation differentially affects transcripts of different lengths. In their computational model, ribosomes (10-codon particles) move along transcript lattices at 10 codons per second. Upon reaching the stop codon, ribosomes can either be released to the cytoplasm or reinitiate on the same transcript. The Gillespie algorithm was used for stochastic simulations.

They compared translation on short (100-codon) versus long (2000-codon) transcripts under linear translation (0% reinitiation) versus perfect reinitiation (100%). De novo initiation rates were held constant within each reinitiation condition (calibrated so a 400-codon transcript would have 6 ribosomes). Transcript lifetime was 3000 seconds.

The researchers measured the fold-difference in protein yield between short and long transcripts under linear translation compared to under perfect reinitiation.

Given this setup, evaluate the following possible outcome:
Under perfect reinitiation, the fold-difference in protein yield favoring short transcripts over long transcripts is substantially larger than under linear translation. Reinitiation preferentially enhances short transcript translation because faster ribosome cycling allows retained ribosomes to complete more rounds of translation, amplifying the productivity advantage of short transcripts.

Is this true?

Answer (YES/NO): YES